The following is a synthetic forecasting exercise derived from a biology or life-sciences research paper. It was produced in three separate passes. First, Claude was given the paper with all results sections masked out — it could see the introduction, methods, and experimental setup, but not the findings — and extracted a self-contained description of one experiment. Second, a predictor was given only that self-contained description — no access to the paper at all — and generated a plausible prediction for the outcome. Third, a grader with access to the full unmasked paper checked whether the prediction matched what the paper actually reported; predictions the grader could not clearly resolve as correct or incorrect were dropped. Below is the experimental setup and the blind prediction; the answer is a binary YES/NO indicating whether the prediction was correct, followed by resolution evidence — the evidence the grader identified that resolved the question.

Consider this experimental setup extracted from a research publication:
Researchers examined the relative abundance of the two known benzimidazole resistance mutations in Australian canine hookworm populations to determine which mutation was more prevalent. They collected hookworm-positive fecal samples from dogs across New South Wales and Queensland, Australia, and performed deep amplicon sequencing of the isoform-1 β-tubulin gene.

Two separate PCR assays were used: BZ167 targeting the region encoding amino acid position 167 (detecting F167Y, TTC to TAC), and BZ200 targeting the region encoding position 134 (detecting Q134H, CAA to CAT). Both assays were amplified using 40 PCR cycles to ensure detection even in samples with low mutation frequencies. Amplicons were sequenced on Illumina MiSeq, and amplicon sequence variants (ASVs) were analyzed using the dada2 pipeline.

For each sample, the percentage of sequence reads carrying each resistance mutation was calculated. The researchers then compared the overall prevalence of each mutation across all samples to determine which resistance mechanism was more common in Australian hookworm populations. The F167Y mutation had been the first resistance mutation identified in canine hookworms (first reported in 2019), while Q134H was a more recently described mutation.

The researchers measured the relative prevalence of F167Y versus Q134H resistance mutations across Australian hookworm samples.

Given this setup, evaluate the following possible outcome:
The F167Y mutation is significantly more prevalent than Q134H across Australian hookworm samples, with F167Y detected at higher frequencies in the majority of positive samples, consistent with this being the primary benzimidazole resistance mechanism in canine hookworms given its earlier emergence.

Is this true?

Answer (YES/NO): YES